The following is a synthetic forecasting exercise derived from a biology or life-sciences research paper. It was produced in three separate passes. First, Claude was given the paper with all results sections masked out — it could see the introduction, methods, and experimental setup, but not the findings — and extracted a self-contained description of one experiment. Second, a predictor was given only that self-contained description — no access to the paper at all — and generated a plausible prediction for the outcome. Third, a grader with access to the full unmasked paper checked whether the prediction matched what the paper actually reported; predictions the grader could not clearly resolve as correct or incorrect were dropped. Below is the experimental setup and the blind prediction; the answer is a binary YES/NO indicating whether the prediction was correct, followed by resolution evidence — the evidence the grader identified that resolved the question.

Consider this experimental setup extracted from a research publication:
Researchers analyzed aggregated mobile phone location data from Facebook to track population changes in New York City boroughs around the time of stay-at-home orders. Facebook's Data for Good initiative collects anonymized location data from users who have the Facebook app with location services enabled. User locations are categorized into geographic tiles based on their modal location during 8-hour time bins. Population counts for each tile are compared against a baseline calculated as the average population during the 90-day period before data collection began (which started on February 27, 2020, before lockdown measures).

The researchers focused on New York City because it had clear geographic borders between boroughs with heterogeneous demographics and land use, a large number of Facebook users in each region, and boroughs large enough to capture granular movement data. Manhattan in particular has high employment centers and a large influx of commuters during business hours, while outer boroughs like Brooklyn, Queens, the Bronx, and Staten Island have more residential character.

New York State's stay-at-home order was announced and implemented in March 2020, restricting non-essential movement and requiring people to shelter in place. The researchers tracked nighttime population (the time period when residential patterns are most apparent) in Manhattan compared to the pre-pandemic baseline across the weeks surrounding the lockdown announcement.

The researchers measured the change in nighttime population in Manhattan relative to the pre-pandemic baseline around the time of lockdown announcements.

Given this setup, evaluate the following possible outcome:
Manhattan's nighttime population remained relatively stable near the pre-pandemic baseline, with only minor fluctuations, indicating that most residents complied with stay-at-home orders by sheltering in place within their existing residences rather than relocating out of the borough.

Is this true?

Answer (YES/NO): NO